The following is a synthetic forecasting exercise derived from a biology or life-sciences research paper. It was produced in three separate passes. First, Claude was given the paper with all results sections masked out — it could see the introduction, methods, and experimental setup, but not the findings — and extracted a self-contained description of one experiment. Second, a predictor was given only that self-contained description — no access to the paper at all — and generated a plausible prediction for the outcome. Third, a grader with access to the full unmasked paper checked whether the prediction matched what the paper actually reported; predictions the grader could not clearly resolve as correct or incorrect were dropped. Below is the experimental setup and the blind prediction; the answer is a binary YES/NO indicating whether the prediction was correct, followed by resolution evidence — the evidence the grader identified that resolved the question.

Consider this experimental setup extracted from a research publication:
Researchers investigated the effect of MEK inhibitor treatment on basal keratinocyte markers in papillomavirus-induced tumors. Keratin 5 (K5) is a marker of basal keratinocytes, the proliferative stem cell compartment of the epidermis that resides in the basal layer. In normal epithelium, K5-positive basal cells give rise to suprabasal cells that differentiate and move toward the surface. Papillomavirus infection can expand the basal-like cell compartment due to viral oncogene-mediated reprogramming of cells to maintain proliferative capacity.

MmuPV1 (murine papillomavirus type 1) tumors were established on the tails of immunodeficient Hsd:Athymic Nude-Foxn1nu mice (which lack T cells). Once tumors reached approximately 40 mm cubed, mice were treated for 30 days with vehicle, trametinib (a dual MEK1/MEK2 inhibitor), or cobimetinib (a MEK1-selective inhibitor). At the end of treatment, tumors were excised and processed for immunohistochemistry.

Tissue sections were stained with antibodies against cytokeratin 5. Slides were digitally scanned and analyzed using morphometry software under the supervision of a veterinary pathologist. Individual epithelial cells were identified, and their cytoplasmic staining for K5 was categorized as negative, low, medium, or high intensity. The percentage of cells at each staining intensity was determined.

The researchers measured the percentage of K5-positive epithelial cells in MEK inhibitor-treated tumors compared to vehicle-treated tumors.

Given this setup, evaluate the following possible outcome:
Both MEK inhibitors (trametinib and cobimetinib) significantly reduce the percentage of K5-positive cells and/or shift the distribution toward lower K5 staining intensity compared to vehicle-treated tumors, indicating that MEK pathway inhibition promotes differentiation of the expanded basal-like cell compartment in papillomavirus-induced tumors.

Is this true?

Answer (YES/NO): NO